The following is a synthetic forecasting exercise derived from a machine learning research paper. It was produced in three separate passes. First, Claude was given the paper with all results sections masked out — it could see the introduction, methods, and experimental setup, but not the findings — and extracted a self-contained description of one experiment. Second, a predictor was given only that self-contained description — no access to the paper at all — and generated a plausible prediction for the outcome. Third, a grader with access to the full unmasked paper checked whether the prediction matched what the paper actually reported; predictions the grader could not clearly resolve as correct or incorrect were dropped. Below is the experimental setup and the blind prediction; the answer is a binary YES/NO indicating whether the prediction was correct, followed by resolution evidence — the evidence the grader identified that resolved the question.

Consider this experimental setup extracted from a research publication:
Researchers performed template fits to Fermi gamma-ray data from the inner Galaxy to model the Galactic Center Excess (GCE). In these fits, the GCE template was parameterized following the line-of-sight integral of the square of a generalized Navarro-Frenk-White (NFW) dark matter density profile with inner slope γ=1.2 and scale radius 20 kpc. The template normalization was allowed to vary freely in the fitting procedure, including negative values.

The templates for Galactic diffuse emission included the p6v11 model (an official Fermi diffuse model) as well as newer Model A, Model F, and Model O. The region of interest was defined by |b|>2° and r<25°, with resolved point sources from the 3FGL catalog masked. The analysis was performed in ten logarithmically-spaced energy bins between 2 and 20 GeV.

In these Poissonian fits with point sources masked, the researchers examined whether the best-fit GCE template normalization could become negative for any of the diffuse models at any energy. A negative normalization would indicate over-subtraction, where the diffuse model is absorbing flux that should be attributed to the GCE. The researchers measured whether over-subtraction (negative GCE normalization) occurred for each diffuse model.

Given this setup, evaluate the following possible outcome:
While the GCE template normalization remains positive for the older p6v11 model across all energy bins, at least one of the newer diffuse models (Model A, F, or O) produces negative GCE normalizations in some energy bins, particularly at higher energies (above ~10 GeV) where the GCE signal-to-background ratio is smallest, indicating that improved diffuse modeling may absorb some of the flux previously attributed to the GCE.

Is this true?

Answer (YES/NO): NO